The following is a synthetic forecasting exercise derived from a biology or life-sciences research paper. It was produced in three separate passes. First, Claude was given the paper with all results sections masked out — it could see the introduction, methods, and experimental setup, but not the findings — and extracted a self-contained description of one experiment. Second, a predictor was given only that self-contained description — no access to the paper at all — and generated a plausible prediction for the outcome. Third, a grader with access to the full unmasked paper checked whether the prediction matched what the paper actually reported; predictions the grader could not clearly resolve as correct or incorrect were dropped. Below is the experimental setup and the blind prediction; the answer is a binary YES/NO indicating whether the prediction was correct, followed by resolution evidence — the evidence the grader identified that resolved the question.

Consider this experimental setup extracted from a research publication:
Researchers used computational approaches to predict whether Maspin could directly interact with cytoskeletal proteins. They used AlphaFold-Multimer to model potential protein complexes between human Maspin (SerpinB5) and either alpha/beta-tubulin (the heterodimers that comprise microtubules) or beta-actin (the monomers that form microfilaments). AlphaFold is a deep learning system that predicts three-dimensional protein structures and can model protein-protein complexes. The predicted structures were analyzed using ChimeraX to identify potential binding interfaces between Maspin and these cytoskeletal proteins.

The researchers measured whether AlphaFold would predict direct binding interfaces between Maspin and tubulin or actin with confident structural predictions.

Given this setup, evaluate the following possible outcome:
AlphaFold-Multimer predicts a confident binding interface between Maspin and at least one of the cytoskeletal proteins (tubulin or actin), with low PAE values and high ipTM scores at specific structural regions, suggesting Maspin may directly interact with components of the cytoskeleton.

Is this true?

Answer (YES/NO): YES